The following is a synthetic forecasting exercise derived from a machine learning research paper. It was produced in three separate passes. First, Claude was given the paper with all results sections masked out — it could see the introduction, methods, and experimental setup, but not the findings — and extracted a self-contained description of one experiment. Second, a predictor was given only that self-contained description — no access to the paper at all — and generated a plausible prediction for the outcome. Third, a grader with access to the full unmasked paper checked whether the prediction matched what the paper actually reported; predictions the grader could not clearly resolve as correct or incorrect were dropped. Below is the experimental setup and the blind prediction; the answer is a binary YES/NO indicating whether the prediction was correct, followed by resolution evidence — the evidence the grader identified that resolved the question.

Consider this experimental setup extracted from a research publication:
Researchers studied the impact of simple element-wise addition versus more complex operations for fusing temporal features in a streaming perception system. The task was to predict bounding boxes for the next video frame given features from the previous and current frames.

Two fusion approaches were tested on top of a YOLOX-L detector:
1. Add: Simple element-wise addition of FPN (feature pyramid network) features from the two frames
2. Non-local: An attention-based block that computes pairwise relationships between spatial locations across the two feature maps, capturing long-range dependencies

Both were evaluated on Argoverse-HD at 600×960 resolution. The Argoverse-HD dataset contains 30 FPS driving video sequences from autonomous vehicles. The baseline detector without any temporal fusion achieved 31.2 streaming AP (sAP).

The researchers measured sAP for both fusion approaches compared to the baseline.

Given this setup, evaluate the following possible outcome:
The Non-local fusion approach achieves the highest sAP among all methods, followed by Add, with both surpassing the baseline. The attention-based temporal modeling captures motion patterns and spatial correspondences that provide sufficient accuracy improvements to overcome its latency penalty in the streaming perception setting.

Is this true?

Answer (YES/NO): NO